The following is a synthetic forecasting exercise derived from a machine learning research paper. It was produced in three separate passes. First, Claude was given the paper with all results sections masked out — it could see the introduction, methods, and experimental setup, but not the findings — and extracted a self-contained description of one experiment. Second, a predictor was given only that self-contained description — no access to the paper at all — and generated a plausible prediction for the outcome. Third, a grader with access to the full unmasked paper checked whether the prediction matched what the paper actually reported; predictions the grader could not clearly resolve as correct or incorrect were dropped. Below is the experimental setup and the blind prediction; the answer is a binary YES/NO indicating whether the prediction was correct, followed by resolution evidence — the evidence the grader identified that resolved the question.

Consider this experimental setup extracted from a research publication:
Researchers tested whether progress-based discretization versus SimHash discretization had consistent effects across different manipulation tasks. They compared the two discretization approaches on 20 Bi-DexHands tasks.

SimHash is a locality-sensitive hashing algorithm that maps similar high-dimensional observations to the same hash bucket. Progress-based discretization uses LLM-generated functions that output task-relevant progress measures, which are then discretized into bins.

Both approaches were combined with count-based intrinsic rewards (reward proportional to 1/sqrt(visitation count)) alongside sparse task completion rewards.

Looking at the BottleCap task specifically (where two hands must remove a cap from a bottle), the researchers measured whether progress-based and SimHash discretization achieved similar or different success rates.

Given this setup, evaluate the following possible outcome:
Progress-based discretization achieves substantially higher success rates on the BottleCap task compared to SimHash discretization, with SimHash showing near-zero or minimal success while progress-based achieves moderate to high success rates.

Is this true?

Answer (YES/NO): NO